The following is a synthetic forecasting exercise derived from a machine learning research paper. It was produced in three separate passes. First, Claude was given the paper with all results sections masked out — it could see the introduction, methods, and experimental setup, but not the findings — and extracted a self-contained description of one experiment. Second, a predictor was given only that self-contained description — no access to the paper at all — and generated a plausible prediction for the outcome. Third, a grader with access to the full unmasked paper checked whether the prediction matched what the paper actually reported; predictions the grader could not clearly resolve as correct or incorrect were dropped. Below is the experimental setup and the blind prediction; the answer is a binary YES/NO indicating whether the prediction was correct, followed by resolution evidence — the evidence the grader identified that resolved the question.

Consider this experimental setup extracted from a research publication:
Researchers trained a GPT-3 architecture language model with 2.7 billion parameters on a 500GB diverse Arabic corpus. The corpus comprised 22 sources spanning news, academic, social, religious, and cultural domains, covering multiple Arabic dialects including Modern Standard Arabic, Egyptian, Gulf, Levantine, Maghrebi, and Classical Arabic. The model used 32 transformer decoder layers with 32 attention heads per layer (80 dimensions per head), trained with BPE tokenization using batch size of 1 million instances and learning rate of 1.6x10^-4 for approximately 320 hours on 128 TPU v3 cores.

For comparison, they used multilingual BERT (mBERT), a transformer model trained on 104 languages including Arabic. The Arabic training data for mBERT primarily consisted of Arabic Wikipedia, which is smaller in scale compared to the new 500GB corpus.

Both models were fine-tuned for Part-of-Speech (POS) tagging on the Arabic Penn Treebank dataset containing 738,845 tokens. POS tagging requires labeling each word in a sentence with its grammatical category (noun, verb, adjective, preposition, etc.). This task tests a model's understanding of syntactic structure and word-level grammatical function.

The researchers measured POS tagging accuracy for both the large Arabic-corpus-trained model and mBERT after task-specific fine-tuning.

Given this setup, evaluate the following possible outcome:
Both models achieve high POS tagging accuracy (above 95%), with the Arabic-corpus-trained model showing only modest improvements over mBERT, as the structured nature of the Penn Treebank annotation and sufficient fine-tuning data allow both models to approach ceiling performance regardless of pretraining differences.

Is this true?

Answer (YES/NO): NO